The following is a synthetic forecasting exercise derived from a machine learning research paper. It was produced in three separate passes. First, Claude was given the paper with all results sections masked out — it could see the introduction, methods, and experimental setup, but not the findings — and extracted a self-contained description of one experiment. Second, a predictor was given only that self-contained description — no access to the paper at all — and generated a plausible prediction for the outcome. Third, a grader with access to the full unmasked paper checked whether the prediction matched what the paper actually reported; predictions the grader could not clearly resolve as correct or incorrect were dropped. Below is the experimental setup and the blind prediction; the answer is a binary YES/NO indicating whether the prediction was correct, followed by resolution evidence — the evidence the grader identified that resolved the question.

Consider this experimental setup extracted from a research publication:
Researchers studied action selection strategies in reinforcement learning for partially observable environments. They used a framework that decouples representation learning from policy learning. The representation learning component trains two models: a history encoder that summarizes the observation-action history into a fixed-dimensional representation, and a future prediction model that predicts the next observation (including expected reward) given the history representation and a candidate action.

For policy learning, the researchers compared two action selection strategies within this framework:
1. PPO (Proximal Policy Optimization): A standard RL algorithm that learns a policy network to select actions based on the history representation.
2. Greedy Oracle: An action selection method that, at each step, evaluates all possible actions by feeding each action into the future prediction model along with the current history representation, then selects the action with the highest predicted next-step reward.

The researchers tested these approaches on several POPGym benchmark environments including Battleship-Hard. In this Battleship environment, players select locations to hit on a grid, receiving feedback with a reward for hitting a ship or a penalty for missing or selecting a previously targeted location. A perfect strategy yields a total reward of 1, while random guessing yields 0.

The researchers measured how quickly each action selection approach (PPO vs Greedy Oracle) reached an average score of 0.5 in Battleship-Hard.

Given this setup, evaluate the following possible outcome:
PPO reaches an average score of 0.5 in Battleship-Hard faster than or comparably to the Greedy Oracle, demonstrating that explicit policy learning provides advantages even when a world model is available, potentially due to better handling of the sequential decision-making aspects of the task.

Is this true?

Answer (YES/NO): NO